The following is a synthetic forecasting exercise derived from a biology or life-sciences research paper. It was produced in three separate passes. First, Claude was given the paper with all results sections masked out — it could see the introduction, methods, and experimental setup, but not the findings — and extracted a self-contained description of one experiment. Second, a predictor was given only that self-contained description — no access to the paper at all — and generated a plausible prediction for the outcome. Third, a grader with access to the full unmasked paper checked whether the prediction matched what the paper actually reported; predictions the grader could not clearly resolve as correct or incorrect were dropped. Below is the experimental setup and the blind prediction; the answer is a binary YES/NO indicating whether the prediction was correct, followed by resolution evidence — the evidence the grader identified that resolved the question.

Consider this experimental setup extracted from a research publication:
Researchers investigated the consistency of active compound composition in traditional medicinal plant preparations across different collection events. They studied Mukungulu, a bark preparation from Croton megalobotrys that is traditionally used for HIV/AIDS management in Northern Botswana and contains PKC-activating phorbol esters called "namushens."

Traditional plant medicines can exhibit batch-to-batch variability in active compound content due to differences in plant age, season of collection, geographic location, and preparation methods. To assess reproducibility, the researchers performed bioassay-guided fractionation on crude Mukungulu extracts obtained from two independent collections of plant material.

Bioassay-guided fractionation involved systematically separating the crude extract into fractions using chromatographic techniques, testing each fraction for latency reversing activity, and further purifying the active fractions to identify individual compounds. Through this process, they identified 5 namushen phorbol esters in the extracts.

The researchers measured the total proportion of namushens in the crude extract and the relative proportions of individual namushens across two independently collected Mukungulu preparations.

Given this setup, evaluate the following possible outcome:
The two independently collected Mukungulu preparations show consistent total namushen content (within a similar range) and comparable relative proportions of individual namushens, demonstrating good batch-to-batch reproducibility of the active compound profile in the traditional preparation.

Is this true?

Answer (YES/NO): YES